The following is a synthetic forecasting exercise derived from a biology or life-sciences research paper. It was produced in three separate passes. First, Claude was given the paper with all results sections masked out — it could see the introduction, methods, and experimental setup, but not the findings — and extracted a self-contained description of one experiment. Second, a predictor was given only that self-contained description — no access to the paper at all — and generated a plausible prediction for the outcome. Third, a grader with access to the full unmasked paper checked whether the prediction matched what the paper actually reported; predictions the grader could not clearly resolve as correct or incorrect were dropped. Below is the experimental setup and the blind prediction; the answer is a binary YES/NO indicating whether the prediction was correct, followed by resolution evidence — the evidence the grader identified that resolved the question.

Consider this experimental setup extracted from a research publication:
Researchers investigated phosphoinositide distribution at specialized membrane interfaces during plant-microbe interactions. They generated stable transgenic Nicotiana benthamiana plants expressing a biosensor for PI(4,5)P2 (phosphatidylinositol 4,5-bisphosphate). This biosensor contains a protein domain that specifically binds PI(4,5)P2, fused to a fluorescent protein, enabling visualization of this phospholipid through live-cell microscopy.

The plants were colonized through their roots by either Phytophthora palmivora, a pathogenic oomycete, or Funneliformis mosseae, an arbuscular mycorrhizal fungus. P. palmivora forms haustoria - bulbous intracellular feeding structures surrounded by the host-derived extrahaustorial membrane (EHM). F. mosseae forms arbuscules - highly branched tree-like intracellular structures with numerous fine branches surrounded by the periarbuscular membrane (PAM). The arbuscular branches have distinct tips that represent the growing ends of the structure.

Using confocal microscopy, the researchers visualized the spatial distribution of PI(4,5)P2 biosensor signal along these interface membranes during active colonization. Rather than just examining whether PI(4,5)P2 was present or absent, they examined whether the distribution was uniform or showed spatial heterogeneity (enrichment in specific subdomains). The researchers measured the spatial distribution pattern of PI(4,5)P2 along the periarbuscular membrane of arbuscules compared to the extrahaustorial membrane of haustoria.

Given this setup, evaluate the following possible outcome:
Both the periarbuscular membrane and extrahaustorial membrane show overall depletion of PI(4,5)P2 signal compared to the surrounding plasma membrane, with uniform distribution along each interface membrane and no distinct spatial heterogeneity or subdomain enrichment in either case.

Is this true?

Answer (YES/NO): NO